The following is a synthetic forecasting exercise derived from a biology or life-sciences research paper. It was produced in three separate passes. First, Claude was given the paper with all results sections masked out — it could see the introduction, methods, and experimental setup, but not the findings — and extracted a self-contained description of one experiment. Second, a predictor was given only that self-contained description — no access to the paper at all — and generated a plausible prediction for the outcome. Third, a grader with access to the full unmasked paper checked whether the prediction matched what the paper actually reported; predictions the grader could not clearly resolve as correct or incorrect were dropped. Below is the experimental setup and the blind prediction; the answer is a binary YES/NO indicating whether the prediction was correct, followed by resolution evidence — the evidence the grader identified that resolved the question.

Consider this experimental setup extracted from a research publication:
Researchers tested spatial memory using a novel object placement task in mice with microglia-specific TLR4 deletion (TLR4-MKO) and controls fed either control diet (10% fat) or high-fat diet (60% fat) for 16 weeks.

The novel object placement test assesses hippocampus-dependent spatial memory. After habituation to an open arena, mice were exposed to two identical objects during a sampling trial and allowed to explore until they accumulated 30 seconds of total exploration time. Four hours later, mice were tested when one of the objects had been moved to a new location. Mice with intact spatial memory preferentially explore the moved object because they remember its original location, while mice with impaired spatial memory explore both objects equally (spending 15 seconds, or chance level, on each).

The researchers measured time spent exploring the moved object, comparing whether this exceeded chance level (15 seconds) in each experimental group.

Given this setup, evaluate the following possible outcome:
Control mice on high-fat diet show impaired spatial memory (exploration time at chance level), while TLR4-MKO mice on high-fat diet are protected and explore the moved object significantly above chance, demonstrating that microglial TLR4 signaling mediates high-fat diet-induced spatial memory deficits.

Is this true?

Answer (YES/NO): YES